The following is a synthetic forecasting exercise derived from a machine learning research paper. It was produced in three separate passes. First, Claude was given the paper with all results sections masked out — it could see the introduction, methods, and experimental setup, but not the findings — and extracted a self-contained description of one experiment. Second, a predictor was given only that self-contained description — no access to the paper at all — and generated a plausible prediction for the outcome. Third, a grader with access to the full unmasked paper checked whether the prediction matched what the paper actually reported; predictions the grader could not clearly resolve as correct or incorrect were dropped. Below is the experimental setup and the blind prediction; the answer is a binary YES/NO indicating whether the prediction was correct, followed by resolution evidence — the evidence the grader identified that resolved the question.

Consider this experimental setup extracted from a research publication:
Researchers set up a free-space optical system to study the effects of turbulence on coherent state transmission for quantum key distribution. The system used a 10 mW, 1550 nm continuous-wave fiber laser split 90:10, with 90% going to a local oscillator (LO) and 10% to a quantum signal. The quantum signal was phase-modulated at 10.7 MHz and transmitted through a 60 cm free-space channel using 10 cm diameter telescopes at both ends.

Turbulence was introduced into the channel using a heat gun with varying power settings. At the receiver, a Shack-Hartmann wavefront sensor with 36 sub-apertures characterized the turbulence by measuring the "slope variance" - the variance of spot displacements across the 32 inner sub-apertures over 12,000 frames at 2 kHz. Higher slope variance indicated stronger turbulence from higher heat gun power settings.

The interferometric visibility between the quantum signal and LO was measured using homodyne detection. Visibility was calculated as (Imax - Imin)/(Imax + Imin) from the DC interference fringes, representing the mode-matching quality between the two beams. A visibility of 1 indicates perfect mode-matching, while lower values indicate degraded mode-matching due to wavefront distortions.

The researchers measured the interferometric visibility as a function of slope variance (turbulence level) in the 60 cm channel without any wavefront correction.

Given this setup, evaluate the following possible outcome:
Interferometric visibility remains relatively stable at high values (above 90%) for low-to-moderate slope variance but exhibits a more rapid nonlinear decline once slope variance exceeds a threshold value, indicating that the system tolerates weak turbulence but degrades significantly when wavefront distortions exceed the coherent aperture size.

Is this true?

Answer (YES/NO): NO